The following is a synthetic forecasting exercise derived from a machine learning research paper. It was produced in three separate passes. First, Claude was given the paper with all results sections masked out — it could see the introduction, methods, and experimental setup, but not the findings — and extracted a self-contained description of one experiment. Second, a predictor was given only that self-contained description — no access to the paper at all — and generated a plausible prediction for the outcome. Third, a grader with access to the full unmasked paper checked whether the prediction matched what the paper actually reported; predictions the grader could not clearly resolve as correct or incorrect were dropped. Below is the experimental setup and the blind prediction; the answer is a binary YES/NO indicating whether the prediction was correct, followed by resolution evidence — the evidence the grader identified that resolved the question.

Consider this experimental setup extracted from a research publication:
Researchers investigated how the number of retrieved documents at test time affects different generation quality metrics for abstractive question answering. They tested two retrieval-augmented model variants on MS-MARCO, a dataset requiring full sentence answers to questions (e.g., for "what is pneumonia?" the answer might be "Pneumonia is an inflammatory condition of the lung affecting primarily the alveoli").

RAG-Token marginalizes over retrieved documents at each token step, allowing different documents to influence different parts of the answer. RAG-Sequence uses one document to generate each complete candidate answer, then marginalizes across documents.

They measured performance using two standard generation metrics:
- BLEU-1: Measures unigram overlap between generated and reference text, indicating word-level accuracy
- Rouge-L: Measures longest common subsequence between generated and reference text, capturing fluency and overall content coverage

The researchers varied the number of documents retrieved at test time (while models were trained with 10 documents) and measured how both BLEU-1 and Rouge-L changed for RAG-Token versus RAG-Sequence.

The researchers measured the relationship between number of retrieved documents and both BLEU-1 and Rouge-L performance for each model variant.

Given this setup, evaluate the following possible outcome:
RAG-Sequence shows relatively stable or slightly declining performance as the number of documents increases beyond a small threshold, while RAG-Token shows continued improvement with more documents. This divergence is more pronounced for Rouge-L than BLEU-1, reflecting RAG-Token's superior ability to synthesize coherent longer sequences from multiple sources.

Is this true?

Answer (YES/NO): NO